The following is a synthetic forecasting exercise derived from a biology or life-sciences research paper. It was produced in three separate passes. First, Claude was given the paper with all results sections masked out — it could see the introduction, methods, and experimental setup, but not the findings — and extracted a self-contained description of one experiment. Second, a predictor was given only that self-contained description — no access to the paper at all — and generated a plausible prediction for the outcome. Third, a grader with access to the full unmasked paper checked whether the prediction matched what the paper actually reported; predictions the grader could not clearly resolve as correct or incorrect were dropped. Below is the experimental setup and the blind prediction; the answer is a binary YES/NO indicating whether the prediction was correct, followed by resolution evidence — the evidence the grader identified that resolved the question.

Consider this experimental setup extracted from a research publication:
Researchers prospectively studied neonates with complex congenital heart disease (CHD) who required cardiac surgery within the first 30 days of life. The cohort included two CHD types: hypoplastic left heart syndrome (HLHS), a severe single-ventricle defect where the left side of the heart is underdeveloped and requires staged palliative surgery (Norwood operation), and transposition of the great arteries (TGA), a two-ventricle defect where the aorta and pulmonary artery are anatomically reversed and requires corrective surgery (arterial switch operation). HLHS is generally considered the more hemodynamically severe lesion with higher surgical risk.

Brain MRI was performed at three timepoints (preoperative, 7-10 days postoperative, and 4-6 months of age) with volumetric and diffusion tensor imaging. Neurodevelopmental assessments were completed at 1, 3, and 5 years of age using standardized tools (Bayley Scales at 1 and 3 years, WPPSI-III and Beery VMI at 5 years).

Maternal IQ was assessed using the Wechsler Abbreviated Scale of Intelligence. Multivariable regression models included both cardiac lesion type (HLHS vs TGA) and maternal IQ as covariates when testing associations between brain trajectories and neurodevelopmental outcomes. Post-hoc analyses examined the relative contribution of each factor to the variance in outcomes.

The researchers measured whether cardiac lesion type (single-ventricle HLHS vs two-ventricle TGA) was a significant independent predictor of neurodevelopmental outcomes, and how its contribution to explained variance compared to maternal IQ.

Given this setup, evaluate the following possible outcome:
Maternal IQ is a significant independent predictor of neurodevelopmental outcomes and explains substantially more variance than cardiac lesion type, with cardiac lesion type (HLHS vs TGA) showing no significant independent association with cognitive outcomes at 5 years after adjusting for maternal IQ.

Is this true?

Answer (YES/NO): YES